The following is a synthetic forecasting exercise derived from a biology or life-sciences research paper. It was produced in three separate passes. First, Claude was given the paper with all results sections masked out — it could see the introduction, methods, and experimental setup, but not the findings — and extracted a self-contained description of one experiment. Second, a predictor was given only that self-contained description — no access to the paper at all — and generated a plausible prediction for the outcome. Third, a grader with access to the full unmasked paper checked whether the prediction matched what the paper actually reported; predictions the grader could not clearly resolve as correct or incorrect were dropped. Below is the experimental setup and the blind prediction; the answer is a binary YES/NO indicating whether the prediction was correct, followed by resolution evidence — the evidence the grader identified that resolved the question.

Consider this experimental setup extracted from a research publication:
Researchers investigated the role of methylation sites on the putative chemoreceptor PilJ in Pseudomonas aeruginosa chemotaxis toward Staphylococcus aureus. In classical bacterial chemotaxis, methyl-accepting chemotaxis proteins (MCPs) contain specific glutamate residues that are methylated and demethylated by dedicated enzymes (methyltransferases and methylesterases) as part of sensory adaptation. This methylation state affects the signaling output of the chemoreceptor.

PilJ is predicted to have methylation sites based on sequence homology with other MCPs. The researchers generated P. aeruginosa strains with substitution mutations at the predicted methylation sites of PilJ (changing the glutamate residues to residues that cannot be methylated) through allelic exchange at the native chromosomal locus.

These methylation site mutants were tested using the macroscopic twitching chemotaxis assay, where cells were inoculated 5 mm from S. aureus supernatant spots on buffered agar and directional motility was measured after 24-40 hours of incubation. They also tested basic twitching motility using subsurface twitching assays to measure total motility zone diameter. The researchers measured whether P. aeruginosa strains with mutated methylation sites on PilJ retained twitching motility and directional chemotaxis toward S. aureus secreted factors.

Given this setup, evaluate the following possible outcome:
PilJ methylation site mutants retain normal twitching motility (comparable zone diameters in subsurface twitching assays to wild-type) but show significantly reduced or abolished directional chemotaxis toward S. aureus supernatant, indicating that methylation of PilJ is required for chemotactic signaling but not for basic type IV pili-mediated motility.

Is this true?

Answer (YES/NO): NO